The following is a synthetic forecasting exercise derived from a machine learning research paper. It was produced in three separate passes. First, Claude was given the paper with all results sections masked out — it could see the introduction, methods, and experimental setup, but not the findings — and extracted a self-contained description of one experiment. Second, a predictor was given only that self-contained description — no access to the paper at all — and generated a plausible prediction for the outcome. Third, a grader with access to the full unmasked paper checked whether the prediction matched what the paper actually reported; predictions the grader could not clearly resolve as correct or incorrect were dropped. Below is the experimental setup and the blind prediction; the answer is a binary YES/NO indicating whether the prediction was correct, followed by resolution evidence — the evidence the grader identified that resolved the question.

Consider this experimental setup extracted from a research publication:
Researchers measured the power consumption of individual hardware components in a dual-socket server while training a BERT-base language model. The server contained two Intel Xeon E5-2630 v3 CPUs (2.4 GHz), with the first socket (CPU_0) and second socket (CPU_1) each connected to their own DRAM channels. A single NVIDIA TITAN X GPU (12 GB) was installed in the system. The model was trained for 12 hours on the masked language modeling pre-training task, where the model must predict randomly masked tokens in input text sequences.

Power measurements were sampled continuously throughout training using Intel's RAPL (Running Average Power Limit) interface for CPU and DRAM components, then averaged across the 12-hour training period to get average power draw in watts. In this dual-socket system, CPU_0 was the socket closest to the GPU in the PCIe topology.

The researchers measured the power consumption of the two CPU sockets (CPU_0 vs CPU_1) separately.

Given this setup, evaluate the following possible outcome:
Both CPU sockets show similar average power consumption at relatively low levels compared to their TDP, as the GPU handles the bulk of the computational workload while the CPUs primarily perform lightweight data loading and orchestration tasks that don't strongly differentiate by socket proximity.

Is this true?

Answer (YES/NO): NO